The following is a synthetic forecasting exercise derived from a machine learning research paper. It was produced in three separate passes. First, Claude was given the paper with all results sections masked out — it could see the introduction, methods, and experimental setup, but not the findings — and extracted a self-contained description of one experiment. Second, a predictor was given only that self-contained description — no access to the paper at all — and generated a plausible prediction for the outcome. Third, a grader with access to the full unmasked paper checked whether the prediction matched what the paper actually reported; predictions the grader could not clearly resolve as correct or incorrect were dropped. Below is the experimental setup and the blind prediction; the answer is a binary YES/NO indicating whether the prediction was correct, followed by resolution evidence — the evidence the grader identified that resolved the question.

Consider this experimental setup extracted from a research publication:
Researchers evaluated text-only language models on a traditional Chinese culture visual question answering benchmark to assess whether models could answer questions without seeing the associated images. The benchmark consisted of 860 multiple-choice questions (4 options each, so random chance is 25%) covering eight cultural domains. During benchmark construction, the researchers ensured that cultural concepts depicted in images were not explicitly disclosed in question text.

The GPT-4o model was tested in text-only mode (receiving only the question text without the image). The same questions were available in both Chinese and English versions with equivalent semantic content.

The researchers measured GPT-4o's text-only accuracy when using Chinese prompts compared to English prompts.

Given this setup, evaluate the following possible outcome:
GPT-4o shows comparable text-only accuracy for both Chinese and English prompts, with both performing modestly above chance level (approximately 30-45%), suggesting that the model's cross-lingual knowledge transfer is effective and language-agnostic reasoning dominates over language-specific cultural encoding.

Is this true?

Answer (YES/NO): NO